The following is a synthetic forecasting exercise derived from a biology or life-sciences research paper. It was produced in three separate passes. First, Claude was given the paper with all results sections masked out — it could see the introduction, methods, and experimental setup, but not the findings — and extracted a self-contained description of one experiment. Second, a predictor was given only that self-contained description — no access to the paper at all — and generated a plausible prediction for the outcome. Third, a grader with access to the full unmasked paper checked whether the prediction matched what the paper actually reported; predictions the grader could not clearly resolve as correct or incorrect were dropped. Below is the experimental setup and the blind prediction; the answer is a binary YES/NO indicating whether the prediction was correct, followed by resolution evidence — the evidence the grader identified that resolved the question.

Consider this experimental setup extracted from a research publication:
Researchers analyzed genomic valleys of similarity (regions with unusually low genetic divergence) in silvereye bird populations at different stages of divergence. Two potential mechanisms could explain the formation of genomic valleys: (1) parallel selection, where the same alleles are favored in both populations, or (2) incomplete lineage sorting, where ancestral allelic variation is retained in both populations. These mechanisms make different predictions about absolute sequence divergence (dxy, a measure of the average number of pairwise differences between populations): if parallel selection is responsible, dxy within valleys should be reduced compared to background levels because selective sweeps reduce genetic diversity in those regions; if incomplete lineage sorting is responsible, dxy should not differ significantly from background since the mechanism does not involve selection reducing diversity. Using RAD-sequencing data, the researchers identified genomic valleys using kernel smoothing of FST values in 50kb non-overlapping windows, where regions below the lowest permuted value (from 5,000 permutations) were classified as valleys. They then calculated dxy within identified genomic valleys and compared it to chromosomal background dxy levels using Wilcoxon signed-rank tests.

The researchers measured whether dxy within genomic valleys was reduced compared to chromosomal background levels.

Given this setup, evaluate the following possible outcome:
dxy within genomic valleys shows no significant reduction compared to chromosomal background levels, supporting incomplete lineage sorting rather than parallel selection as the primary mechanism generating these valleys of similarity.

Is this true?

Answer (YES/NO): NO